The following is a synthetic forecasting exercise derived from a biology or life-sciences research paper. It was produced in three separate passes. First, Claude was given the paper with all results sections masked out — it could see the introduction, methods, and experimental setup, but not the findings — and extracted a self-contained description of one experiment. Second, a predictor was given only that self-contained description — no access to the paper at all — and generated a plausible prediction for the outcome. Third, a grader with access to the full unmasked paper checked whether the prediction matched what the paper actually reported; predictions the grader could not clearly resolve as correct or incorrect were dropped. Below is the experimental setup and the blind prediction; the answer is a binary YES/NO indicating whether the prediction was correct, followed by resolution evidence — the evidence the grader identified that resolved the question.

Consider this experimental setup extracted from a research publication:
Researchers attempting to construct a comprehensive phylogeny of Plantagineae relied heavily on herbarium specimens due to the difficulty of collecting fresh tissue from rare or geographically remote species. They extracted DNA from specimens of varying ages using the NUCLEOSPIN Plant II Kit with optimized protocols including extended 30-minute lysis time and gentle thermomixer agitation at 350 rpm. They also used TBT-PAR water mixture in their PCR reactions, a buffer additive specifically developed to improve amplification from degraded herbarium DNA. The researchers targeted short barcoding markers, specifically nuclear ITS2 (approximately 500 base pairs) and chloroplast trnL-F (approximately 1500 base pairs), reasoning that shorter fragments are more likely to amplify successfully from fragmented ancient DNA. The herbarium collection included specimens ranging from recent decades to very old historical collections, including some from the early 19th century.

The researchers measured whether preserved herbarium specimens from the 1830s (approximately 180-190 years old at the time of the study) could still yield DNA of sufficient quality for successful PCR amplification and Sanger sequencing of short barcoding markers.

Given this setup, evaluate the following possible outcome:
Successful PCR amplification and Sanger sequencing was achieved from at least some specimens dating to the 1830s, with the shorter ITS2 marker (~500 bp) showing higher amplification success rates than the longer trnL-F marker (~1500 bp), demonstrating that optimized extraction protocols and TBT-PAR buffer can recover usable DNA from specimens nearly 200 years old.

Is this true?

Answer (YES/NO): NO